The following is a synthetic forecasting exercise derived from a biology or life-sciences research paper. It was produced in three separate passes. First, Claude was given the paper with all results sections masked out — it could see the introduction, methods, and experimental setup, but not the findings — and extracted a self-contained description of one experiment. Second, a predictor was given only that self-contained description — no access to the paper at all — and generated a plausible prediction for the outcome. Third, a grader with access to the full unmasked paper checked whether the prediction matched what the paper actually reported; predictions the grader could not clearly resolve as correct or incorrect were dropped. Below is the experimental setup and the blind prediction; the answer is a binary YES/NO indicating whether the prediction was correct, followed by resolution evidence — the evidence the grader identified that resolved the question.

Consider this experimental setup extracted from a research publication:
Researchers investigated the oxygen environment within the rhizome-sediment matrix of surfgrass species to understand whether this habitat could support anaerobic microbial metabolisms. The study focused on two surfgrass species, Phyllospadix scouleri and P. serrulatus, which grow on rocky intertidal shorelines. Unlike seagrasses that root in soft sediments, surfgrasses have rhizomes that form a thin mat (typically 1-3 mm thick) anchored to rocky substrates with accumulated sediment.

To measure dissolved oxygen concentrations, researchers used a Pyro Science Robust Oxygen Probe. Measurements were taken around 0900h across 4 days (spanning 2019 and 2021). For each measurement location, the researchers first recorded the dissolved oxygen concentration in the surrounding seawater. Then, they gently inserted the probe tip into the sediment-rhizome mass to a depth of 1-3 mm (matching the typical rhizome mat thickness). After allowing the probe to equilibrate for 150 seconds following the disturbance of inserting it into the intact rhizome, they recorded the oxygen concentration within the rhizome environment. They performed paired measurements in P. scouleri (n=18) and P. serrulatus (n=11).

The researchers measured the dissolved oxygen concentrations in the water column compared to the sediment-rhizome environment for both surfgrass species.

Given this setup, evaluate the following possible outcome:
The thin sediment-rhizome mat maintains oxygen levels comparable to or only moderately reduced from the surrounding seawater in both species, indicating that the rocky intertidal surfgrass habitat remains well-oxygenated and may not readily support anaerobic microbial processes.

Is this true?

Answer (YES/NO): NO